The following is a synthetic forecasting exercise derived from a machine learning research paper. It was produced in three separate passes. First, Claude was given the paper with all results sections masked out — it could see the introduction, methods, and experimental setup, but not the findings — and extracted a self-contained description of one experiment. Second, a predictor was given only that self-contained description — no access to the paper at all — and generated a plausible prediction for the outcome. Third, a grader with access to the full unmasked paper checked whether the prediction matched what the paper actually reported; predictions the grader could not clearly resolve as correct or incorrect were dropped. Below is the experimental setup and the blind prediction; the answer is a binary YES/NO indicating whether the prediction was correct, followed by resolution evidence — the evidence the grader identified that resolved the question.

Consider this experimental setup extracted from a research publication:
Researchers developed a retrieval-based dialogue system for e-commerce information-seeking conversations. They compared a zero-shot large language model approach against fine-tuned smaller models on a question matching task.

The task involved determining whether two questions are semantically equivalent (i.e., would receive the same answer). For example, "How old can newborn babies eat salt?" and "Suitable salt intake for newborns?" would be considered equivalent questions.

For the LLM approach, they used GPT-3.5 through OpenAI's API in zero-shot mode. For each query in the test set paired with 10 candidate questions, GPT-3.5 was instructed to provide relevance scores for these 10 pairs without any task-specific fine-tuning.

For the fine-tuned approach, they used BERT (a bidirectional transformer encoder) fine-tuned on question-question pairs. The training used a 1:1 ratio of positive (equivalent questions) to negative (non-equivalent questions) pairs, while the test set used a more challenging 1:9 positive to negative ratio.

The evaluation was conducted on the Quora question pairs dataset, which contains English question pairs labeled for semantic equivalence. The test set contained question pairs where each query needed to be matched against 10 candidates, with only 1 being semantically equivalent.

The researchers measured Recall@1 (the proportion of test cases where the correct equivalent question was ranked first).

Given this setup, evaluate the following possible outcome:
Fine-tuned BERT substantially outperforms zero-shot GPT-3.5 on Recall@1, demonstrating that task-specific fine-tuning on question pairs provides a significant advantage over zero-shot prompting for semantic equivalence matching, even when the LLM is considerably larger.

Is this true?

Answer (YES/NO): YES